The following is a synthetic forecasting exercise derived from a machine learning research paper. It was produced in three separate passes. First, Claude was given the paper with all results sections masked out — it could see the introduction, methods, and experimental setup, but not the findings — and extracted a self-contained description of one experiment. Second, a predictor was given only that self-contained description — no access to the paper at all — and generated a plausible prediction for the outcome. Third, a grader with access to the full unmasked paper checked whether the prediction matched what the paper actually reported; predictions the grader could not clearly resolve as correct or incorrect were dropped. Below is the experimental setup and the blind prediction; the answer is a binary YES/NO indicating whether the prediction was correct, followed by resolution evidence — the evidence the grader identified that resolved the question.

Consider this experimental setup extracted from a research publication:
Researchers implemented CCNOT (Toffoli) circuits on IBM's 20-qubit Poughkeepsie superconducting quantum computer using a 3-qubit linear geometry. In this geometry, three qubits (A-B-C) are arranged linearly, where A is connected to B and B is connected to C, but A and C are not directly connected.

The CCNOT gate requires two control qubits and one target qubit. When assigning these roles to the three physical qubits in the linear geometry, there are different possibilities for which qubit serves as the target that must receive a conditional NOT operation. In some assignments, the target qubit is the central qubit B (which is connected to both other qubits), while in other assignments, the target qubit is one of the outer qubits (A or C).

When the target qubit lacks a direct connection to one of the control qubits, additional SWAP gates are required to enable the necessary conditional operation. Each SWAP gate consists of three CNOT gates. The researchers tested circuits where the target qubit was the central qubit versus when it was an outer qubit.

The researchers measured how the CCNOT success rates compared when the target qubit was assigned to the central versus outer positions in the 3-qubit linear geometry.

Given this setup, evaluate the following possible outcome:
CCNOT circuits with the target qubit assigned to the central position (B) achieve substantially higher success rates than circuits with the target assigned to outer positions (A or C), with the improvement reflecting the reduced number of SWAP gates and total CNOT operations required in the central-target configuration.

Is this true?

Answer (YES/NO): NO